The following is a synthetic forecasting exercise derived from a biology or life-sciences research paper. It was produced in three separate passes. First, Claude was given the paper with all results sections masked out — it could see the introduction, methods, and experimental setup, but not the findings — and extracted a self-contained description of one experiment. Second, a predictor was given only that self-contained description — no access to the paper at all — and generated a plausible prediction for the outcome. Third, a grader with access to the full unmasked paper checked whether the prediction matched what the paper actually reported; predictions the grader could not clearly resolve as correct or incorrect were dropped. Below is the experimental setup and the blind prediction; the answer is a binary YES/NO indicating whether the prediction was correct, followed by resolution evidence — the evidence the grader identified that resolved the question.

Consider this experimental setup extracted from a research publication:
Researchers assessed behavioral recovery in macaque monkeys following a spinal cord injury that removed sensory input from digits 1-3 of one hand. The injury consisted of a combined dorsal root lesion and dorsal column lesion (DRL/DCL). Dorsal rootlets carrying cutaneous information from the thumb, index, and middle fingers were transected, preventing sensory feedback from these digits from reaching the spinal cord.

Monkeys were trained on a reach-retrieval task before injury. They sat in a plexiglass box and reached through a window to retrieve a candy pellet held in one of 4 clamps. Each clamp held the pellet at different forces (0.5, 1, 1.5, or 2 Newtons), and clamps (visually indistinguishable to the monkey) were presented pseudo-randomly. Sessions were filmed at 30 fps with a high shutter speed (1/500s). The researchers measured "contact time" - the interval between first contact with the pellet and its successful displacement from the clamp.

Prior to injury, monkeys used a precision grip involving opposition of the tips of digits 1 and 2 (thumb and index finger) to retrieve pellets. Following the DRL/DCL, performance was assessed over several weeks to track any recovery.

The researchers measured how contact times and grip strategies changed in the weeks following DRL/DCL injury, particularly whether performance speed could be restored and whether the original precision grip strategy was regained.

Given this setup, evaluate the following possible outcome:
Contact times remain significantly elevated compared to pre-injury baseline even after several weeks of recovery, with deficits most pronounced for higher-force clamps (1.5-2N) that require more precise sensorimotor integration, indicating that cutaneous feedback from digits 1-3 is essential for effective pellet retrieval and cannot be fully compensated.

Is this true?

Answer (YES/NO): NO